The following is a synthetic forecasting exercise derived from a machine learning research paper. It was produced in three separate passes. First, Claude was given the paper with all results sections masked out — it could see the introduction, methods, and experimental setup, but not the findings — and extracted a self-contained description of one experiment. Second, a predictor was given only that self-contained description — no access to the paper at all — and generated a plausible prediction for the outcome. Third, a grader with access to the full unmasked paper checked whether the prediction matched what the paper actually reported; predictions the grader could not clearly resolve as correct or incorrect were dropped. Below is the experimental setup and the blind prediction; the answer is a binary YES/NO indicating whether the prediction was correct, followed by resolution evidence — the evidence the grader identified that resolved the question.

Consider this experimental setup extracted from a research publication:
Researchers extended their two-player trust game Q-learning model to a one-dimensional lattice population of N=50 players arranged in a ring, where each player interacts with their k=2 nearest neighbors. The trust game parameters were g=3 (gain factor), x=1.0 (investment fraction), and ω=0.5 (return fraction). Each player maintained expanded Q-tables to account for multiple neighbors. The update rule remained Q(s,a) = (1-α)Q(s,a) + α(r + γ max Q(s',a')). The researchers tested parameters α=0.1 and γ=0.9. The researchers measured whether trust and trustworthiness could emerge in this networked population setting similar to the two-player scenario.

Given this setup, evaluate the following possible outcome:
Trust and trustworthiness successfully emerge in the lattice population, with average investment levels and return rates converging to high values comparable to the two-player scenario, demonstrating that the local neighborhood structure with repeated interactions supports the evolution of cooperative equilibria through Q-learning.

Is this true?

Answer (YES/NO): YES